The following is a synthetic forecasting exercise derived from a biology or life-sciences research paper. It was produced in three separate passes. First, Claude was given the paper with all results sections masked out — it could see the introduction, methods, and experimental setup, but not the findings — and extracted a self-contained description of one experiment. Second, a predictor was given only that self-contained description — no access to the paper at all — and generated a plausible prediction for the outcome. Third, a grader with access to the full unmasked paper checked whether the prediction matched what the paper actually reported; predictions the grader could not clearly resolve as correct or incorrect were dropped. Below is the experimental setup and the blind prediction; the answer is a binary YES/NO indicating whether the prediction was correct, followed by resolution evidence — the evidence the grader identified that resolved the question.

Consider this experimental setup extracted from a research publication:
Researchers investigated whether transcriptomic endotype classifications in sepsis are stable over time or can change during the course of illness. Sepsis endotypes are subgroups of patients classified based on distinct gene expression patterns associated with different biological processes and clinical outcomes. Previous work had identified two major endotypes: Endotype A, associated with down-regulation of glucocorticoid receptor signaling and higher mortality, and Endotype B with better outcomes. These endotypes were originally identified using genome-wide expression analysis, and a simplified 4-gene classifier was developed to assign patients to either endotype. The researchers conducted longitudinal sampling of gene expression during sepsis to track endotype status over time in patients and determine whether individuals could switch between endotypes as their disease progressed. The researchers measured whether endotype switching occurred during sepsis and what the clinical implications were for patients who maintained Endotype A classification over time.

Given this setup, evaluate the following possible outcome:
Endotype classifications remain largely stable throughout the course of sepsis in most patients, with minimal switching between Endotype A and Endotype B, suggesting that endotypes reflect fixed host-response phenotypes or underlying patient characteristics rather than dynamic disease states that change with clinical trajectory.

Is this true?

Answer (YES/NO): NO